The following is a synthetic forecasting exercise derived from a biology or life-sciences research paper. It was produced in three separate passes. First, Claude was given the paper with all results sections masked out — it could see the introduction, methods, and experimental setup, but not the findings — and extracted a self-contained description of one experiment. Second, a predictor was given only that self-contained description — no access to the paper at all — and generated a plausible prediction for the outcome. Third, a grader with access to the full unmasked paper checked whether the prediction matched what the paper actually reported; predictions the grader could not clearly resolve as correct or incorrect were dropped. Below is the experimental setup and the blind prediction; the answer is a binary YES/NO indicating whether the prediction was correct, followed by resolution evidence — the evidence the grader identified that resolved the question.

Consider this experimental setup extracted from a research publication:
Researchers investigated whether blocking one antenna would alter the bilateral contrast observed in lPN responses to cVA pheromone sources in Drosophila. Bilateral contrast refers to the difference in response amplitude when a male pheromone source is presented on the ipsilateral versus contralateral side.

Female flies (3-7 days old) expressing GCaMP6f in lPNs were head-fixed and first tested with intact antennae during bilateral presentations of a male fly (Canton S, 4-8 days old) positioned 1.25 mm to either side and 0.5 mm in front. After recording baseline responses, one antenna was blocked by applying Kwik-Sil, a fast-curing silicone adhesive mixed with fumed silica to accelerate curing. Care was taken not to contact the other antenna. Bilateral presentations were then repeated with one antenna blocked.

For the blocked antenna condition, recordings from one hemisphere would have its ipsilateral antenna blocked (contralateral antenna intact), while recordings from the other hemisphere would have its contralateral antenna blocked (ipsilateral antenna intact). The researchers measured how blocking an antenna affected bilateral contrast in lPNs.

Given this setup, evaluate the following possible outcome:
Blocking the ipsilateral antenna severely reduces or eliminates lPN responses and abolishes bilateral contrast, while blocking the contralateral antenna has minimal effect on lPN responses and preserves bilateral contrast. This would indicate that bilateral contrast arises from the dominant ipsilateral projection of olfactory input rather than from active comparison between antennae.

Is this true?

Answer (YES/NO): NO